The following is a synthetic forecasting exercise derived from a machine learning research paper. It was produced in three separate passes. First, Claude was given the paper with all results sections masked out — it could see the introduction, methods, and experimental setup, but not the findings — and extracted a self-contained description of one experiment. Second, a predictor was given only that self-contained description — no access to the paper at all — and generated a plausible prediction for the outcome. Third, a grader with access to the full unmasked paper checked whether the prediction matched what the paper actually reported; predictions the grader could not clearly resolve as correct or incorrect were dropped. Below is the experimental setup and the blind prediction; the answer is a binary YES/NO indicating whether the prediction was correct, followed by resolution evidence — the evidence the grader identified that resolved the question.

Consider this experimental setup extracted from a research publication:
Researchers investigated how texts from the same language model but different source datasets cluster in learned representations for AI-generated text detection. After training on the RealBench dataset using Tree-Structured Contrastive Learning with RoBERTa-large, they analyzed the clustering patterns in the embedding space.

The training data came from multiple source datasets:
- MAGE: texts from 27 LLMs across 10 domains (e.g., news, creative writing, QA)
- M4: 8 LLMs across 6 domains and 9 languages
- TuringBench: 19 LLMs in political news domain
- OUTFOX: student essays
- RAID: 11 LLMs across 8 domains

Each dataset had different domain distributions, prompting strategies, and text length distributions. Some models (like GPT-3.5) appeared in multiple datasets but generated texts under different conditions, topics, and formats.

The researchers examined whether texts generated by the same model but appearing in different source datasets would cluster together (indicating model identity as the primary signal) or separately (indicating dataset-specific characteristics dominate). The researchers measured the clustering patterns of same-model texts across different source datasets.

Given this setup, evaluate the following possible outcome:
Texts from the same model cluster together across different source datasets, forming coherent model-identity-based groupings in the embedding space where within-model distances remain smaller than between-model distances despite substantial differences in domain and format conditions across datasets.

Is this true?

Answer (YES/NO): NO